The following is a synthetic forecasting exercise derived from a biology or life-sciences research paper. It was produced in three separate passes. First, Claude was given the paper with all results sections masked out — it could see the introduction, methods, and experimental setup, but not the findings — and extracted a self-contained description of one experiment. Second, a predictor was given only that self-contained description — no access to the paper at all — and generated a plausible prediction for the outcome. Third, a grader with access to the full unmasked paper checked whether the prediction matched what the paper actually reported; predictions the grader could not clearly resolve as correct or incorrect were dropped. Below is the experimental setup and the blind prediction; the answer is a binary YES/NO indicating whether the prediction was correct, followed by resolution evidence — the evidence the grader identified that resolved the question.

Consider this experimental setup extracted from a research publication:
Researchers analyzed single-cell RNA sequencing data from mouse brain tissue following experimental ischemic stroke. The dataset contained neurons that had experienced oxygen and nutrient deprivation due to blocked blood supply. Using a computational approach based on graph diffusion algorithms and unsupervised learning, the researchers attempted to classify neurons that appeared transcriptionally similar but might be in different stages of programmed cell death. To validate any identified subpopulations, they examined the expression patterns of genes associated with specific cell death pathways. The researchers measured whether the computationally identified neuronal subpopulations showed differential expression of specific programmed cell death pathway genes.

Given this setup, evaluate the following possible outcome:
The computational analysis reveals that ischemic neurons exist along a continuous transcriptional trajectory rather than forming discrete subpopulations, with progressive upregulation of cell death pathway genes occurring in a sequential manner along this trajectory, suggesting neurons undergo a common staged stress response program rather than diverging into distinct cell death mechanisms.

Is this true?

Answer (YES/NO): NO